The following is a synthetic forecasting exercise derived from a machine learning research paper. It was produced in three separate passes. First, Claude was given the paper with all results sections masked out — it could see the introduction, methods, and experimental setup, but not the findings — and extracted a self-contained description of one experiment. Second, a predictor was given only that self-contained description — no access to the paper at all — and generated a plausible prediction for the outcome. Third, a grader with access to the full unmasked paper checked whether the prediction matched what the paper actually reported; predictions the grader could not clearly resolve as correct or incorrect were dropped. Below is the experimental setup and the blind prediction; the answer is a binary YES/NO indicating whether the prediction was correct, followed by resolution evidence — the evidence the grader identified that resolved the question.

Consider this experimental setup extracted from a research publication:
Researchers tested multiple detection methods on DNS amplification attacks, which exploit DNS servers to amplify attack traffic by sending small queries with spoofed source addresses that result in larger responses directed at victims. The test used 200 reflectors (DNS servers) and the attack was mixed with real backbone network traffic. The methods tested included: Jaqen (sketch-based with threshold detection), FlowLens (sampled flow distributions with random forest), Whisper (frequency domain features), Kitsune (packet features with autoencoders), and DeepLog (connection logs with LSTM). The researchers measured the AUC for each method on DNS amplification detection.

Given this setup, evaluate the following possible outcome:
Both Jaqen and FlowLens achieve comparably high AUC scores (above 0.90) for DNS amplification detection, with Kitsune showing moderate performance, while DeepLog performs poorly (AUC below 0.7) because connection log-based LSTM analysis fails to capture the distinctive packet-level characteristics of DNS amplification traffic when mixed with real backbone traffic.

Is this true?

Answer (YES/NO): NO